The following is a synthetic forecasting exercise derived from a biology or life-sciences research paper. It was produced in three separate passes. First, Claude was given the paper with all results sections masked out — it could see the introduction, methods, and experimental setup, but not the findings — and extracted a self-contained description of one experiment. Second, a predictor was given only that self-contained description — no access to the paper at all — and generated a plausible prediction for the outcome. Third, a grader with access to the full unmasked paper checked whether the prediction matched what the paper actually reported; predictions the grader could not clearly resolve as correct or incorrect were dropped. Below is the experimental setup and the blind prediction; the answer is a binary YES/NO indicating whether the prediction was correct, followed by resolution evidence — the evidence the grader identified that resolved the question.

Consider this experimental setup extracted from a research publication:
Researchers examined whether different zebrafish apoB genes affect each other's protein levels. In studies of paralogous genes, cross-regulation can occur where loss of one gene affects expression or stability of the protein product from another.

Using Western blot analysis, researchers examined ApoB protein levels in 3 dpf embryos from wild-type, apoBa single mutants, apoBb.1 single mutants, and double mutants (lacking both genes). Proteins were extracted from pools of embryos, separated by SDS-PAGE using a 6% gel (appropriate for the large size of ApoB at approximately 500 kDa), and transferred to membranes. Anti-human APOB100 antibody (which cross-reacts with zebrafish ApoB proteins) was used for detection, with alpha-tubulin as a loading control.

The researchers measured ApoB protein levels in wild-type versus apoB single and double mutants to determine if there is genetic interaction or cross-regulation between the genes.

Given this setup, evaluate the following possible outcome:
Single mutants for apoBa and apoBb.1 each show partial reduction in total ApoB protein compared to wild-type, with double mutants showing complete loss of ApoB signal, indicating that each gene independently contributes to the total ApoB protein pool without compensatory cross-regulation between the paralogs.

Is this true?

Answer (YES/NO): NO